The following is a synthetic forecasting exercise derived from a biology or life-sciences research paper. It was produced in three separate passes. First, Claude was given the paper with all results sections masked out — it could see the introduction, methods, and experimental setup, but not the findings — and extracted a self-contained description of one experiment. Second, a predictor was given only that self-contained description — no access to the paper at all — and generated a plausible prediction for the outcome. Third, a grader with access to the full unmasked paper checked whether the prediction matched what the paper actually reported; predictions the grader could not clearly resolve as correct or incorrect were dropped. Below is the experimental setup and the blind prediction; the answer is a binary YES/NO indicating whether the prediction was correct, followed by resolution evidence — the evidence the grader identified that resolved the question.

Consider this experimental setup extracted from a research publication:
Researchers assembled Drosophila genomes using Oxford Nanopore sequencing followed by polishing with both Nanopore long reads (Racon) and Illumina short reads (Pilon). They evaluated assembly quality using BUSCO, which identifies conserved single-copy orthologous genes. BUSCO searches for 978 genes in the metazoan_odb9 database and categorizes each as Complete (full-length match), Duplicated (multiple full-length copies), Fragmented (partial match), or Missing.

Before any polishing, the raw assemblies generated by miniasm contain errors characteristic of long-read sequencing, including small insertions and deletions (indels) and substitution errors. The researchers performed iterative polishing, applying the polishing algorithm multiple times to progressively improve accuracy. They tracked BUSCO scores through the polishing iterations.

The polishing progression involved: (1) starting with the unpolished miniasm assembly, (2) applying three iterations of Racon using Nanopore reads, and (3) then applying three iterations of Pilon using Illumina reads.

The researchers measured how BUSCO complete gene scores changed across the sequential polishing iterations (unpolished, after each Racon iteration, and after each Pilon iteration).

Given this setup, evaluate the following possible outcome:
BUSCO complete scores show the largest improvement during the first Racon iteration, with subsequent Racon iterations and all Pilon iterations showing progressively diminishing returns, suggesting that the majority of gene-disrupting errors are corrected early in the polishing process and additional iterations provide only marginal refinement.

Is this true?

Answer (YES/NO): NO